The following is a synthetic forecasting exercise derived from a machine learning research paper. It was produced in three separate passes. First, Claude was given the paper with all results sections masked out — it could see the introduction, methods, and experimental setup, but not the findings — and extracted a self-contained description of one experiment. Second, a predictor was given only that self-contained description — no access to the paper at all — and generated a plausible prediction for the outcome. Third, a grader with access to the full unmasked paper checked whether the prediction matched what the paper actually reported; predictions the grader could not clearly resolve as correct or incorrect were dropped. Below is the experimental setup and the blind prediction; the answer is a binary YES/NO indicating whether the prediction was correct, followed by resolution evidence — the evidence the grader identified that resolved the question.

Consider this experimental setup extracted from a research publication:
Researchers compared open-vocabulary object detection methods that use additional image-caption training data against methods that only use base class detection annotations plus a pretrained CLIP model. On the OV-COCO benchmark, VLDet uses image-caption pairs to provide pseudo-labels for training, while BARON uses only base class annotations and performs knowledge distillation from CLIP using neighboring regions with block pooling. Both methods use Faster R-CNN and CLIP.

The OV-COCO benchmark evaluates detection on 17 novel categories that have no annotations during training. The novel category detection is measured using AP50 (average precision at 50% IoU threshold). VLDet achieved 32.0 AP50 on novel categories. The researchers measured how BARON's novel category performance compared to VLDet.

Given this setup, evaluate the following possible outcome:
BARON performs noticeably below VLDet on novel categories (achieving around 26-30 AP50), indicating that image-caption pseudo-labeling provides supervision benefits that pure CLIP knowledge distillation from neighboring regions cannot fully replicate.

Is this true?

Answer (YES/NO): NO